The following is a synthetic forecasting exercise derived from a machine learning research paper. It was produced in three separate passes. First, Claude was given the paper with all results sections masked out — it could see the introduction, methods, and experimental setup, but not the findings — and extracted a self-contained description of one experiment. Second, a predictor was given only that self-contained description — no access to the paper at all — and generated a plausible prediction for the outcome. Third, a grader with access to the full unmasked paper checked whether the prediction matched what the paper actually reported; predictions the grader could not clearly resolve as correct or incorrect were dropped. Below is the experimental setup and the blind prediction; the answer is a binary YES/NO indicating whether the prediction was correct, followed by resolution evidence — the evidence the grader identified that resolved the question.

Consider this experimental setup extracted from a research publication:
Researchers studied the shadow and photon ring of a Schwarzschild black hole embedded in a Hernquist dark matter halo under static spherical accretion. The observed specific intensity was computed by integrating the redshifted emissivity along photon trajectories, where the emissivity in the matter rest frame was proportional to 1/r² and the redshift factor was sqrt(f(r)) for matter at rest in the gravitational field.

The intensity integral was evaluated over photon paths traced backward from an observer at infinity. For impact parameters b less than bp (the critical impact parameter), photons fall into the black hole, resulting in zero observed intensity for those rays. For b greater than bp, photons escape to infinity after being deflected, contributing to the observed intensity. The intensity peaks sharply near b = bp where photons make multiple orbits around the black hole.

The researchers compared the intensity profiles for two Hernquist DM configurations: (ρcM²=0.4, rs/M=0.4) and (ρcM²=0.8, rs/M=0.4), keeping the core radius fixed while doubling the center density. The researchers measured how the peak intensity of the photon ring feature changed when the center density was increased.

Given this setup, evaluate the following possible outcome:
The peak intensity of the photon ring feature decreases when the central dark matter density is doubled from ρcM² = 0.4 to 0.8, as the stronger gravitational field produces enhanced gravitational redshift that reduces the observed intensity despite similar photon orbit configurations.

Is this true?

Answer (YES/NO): YES